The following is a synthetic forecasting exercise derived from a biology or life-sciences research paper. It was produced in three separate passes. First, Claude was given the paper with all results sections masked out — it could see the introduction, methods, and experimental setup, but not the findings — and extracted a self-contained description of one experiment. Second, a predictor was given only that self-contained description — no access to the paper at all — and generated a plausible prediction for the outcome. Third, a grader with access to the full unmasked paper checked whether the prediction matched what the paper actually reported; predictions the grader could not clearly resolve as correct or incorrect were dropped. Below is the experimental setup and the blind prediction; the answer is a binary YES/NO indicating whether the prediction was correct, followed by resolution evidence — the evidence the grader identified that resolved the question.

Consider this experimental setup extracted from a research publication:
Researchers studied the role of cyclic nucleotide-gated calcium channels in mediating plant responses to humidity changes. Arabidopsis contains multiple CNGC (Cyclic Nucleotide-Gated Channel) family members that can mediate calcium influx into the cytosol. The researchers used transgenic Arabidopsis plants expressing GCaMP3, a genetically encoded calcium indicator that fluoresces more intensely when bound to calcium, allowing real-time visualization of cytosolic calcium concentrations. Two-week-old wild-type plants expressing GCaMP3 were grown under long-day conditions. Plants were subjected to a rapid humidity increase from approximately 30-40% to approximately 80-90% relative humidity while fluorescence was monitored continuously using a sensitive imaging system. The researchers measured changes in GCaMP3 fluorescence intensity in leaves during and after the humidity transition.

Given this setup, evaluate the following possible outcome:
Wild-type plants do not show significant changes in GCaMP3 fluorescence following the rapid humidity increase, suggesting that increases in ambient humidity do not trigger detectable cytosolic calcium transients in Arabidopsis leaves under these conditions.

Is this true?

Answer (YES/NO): NO